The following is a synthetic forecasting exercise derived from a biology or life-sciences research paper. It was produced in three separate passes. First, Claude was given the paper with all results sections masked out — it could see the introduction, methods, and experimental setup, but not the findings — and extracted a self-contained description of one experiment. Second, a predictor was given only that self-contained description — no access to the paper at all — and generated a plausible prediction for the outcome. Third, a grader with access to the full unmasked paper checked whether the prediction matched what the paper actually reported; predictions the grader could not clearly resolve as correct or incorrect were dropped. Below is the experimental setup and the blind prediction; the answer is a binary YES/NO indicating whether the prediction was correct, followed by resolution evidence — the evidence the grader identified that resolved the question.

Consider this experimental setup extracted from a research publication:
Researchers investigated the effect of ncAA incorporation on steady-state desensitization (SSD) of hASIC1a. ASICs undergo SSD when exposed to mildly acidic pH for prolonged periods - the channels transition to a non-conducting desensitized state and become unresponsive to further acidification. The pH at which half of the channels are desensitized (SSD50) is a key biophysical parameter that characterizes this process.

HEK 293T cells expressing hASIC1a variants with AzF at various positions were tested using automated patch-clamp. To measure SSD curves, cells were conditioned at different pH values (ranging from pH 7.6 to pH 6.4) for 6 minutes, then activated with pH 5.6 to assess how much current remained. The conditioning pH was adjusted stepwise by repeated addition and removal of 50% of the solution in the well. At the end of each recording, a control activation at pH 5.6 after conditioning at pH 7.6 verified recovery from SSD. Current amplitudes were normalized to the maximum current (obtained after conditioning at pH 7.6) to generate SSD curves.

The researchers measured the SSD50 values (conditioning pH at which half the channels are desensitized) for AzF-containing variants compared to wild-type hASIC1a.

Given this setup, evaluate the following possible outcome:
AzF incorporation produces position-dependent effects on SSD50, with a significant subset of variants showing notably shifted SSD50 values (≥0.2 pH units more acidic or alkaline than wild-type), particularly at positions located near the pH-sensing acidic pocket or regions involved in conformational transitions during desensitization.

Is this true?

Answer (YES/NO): NO